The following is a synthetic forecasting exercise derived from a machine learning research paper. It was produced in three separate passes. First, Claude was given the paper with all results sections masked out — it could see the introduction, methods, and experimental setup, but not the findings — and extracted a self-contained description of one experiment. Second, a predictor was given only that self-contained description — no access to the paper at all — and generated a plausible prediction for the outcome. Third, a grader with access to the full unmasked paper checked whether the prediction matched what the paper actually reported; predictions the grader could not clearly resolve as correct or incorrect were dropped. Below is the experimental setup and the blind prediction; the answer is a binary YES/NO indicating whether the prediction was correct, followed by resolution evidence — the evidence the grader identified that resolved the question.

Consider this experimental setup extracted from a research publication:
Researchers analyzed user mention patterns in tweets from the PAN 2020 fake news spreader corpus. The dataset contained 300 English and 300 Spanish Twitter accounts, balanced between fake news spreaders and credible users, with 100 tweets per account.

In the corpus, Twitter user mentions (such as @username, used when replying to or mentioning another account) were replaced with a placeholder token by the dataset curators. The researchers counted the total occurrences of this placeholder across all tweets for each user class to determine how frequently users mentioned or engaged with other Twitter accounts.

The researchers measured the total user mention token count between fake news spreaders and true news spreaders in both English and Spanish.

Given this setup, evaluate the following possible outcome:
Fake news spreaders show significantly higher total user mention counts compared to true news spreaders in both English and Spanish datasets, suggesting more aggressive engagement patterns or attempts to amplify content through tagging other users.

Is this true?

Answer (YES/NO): NO